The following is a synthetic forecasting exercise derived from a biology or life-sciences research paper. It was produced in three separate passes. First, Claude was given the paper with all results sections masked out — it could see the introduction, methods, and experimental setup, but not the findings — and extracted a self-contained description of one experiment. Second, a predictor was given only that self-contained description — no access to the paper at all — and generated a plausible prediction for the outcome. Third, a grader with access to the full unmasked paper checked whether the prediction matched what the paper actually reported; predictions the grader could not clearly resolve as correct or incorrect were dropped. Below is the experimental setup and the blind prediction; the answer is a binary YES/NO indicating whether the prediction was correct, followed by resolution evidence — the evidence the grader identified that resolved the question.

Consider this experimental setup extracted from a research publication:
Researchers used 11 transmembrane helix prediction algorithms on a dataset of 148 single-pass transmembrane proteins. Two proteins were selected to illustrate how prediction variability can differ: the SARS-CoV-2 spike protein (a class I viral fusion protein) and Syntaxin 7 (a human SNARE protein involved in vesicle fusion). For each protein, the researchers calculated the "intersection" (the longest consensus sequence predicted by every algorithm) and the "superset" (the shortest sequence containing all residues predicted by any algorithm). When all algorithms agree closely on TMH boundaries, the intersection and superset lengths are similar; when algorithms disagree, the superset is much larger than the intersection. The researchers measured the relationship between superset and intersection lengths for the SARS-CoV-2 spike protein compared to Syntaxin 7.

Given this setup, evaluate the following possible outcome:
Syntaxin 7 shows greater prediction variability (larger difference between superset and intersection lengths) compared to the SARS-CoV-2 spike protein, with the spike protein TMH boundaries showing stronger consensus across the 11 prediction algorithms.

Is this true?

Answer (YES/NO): NO